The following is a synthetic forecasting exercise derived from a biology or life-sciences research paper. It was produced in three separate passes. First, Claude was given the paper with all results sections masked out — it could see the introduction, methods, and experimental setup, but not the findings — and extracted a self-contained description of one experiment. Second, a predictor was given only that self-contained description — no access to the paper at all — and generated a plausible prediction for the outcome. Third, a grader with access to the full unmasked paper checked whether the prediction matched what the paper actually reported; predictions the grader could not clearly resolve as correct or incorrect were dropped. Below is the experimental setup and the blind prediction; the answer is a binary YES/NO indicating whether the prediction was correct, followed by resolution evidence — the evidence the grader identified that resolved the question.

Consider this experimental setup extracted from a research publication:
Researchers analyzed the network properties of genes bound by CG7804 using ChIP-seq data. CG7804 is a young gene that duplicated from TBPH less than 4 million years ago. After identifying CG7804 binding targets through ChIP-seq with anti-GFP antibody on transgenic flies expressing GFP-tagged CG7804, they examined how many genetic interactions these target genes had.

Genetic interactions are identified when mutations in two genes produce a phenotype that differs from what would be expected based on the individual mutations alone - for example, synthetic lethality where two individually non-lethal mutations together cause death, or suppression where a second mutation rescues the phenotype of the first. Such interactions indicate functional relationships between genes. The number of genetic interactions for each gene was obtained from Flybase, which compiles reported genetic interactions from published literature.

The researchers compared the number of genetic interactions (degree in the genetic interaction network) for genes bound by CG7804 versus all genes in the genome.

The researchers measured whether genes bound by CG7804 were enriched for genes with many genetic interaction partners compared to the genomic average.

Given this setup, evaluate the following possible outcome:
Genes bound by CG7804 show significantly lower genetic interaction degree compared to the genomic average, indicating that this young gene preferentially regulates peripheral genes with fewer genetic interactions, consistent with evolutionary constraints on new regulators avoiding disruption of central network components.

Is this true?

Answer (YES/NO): NO